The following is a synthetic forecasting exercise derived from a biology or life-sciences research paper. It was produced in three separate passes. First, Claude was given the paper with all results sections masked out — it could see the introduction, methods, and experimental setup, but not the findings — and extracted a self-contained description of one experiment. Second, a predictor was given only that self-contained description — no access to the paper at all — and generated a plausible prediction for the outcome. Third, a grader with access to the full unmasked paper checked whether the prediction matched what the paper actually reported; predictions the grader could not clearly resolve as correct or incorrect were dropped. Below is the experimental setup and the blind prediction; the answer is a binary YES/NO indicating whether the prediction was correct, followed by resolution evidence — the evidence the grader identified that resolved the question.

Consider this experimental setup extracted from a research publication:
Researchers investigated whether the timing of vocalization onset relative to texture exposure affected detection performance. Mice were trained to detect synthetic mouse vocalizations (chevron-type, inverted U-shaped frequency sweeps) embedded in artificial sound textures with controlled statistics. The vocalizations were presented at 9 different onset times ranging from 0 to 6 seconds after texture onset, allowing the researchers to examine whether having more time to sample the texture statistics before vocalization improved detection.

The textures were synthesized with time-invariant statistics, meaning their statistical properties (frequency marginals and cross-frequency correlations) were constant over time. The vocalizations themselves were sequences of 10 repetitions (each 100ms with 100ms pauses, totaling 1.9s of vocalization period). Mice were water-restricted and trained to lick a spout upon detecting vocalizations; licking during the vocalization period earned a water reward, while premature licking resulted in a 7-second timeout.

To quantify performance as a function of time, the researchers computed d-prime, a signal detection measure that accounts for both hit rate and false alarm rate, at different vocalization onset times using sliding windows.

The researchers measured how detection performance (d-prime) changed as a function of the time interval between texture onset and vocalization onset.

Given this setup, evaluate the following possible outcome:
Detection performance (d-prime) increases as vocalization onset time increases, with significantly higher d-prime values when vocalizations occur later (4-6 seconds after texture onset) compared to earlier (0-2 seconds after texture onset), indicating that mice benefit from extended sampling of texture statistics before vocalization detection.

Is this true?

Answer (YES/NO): YES